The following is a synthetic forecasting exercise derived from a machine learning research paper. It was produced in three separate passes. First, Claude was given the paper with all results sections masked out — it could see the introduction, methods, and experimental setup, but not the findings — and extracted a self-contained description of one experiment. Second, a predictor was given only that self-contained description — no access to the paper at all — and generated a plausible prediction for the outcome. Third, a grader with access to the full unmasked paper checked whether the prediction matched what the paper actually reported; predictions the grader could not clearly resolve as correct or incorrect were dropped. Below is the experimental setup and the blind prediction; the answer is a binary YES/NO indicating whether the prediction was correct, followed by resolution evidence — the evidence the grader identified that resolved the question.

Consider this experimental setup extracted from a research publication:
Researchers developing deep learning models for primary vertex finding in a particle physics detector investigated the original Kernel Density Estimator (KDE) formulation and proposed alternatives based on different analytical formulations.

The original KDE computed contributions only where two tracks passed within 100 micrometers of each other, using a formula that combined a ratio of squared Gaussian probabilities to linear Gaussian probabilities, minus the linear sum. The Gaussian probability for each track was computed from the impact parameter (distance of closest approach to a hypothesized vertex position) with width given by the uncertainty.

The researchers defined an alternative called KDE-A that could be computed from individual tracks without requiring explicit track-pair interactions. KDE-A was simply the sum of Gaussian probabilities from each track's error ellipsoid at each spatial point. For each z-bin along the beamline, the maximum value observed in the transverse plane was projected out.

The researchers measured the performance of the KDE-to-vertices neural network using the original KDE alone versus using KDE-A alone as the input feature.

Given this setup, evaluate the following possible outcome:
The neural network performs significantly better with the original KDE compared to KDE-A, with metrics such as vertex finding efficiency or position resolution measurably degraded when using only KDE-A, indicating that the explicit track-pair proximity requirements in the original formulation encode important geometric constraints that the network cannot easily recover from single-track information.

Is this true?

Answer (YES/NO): YES